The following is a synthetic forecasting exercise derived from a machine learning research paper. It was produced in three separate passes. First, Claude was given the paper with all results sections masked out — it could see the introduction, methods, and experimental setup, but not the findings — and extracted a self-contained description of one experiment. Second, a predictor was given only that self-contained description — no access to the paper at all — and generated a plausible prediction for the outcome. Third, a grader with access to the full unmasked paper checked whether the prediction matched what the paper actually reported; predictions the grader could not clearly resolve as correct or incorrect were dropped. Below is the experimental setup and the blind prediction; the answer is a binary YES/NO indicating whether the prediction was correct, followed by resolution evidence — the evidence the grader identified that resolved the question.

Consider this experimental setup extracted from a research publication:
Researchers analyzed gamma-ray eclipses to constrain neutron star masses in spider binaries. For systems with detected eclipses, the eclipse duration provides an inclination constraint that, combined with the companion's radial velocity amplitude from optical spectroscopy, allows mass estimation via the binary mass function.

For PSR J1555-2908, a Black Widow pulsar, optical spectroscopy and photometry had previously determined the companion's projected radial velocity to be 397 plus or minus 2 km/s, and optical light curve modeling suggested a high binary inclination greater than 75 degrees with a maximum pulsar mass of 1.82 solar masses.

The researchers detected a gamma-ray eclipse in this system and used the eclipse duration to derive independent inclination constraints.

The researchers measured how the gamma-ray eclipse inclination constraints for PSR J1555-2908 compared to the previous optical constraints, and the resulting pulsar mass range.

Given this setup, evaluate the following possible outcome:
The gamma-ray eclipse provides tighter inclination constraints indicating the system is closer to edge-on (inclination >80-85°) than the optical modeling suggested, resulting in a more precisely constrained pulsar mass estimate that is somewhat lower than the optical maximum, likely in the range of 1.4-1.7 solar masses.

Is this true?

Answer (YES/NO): NO